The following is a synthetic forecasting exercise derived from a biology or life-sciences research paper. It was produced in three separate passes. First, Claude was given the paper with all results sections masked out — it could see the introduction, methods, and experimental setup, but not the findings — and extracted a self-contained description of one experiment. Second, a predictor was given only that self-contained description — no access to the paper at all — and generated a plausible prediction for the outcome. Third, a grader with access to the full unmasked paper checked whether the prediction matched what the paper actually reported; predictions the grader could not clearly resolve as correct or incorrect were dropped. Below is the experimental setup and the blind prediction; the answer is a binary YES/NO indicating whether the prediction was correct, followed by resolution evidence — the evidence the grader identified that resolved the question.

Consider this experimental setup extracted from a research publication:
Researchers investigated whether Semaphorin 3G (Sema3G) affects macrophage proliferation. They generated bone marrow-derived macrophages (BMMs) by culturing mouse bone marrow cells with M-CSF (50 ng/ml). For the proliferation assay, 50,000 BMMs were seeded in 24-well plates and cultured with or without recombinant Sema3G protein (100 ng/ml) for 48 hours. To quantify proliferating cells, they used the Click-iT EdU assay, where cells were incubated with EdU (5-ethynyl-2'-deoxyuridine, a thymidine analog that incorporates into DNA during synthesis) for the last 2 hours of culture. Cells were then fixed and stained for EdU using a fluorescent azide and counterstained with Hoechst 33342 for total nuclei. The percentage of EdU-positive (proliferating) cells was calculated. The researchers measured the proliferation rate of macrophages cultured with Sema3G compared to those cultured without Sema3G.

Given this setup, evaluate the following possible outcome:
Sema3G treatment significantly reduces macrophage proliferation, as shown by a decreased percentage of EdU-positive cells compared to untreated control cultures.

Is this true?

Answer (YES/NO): NO